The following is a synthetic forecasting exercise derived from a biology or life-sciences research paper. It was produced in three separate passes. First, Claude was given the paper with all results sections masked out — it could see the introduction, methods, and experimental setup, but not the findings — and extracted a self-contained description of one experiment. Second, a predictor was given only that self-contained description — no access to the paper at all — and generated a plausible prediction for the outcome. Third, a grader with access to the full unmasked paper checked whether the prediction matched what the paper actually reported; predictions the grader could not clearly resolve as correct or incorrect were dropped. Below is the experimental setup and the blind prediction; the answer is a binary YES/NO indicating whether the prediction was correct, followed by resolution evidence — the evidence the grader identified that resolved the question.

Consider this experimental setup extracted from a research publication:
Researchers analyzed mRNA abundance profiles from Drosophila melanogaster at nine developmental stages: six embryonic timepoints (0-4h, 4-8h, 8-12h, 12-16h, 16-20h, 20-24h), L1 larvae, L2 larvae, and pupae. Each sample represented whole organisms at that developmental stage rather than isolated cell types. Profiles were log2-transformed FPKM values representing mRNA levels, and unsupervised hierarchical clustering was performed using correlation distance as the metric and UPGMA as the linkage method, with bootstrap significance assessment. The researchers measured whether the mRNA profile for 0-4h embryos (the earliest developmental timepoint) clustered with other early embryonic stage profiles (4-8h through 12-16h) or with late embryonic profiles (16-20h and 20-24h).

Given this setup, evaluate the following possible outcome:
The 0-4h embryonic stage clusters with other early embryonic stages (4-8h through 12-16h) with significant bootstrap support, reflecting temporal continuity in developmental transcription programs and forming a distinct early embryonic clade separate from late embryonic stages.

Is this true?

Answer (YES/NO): NO